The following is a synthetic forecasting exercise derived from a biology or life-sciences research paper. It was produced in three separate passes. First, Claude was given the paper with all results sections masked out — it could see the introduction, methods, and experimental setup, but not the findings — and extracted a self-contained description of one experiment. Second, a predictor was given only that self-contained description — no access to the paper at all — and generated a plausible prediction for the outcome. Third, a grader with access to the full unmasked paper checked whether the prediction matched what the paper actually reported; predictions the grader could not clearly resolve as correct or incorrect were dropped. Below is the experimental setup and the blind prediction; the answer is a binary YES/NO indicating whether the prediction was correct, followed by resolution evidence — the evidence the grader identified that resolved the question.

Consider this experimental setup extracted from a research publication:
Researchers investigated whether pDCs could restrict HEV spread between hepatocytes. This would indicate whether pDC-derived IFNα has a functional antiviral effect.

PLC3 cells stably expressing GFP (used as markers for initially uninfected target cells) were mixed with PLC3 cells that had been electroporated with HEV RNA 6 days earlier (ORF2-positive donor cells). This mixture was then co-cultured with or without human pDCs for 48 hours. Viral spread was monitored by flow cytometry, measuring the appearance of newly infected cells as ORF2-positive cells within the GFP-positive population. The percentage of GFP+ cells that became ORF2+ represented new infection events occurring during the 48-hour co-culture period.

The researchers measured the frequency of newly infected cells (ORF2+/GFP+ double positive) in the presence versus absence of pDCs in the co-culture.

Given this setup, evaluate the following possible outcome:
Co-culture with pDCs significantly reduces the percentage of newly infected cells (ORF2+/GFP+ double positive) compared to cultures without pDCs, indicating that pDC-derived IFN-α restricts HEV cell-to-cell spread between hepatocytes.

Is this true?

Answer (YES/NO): YES